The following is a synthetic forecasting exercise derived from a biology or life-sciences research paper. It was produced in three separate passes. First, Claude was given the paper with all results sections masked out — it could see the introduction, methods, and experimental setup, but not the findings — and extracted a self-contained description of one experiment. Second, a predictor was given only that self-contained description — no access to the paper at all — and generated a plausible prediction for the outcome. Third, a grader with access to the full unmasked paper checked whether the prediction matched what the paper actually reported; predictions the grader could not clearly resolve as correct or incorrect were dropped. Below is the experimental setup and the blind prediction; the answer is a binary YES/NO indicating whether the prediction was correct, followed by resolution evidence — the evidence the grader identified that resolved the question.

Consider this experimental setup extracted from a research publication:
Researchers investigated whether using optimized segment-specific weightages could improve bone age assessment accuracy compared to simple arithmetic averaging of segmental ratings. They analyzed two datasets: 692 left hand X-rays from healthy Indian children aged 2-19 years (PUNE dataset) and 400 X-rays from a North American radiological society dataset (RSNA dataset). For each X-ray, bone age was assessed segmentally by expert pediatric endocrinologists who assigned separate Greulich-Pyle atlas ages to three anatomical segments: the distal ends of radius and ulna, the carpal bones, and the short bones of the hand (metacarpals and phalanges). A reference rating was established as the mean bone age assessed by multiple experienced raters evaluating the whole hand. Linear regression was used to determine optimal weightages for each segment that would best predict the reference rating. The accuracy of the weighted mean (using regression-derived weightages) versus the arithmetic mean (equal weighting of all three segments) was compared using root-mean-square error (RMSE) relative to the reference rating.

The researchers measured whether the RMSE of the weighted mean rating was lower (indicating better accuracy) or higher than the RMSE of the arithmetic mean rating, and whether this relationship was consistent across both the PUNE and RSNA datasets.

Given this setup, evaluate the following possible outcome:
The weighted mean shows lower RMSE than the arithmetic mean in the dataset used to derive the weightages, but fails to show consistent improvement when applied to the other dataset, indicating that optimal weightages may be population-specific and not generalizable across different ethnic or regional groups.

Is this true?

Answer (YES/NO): NO